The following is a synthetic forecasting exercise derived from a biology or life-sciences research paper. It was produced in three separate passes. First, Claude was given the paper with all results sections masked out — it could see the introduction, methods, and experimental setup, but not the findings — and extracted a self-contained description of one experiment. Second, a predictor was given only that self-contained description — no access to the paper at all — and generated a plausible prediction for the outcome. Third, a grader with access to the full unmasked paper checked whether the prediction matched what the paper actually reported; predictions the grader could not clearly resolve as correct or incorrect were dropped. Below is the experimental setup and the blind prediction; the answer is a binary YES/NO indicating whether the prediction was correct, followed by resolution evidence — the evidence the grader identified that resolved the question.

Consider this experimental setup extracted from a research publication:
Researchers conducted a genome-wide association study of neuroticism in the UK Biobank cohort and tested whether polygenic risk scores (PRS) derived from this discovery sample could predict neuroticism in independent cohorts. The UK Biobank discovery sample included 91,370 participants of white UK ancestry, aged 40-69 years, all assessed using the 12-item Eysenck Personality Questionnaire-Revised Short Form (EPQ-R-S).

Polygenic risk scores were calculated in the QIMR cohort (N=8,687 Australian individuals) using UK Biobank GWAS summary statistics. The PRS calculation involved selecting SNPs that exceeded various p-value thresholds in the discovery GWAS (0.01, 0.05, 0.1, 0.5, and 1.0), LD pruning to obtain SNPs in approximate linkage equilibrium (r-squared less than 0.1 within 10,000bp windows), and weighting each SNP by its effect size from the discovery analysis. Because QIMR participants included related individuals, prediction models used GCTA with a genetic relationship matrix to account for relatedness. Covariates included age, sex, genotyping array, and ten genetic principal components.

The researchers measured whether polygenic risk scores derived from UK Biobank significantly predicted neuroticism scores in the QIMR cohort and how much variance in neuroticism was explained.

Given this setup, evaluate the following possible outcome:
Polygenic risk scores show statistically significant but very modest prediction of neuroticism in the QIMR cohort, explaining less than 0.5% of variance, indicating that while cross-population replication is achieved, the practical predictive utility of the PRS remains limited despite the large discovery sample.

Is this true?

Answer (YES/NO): NO